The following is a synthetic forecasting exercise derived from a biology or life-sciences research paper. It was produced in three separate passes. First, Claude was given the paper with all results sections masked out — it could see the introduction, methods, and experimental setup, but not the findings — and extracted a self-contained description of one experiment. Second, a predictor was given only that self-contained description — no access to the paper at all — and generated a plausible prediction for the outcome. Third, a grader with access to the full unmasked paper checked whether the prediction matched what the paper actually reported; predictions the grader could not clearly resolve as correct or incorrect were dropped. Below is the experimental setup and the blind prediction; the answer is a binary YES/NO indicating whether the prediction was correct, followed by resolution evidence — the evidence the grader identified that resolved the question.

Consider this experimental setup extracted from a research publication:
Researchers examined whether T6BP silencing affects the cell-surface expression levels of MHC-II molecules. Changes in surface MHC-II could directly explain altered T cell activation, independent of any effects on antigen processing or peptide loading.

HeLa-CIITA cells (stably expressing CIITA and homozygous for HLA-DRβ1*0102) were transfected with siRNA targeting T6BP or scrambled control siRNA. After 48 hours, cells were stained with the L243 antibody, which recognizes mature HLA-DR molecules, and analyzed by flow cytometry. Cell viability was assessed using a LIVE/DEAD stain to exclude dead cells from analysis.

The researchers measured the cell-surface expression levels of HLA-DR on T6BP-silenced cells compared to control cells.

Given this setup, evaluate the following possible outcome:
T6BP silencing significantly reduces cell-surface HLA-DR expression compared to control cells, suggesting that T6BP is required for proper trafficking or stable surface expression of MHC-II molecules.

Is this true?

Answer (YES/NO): NO